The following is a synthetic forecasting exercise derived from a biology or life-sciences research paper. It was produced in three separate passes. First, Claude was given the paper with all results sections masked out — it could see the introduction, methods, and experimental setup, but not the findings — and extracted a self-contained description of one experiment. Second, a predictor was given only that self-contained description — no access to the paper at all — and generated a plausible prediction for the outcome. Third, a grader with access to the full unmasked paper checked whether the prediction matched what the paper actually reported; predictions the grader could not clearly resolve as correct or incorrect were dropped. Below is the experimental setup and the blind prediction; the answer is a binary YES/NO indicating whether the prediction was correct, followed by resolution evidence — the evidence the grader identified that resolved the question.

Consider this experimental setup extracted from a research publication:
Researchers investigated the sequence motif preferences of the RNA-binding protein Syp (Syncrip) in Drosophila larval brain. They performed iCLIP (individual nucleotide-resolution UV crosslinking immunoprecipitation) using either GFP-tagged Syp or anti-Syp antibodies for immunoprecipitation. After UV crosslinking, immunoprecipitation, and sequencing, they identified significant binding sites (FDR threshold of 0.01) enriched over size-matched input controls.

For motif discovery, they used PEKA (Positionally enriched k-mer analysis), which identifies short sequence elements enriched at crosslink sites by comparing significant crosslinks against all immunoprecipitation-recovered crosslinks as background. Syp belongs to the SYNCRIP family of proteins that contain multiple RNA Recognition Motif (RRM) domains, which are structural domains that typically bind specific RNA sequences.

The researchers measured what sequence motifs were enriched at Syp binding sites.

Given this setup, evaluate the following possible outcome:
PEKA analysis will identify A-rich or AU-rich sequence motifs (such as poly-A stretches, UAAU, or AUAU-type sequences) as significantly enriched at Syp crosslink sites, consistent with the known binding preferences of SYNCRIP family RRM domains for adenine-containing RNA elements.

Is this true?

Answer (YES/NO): YES